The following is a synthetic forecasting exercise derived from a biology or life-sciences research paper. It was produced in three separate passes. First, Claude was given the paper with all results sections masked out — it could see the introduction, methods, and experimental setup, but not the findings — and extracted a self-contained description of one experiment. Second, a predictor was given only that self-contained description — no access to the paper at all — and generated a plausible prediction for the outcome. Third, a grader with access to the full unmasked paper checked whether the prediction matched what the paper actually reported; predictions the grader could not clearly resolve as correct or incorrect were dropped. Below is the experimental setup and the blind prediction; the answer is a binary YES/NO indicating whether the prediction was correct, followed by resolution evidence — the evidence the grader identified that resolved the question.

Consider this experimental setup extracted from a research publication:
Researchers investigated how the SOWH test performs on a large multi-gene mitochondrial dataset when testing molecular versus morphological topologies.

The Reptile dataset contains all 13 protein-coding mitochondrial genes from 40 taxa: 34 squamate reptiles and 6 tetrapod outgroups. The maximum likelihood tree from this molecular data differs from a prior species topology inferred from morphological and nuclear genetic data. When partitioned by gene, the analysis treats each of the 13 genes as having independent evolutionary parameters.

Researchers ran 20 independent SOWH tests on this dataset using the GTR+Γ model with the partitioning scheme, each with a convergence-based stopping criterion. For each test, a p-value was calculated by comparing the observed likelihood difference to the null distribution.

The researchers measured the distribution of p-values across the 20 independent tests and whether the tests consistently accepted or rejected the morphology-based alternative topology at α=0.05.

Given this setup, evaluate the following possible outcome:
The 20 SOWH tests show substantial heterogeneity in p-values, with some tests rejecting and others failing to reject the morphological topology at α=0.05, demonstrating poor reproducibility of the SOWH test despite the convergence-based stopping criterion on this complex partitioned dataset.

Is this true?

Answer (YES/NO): NO